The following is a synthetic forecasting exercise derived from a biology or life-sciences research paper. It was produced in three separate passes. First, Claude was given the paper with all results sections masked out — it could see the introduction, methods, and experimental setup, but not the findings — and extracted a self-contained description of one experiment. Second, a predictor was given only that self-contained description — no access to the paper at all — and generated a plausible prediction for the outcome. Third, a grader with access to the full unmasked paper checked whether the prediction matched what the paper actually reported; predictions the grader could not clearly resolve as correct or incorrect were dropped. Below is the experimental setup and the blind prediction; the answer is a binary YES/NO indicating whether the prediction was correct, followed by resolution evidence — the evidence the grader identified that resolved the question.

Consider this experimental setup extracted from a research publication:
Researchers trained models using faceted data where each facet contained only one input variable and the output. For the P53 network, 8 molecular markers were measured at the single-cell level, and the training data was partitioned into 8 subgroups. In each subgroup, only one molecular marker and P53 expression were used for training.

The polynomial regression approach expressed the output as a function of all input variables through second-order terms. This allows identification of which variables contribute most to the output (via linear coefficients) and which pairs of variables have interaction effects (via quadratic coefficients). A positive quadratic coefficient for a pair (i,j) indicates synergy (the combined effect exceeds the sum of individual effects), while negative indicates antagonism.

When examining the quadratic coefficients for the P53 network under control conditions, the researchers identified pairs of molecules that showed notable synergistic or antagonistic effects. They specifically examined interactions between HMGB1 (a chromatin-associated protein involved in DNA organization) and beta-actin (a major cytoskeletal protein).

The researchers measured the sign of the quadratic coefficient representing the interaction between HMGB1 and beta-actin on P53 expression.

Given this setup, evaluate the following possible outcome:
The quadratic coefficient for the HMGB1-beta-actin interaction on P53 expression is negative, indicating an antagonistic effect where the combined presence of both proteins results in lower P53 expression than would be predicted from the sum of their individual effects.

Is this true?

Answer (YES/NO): NO